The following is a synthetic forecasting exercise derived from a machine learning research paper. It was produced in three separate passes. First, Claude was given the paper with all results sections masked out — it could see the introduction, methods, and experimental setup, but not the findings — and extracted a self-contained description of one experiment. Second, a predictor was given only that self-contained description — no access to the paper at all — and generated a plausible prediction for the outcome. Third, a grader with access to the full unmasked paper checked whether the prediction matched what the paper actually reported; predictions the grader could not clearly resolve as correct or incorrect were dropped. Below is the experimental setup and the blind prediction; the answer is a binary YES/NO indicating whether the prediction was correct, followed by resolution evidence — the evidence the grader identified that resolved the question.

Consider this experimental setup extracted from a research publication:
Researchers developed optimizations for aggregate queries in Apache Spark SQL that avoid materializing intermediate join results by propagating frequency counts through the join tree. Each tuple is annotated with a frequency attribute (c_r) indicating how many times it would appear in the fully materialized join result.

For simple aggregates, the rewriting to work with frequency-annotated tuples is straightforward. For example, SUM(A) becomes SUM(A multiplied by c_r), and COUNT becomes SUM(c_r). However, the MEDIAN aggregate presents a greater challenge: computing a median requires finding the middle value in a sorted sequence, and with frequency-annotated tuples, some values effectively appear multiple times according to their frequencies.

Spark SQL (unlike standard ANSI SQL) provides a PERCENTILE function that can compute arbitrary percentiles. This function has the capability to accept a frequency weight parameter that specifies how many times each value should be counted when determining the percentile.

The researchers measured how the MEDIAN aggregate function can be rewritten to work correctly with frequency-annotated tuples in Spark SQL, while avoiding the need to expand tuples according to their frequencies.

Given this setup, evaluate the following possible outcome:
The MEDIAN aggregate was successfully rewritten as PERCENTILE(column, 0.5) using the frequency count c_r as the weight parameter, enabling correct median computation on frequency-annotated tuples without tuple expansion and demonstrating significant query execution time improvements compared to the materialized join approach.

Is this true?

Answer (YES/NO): YES